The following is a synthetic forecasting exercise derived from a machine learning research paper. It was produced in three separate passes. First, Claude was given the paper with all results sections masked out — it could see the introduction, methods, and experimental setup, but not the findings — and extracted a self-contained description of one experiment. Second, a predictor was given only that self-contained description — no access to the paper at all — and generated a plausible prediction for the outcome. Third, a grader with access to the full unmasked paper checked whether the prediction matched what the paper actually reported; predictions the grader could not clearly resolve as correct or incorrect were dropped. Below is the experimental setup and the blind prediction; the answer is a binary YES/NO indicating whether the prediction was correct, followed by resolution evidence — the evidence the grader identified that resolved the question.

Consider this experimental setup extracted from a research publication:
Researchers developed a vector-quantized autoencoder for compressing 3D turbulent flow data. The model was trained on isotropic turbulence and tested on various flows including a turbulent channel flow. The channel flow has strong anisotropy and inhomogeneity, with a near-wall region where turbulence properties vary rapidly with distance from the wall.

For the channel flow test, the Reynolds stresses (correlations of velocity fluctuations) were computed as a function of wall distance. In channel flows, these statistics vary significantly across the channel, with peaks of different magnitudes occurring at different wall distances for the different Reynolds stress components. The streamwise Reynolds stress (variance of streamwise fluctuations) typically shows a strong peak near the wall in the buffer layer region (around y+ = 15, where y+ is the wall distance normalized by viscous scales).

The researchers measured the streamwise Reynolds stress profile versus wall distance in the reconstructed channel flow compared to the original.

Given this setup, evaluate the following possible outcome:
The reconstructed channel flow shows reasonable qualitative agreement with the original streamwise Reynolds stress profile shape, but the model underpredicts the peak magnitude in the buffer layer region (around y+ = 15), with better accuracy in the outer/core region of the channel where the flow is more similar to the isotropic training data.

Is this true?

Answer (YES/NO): NO